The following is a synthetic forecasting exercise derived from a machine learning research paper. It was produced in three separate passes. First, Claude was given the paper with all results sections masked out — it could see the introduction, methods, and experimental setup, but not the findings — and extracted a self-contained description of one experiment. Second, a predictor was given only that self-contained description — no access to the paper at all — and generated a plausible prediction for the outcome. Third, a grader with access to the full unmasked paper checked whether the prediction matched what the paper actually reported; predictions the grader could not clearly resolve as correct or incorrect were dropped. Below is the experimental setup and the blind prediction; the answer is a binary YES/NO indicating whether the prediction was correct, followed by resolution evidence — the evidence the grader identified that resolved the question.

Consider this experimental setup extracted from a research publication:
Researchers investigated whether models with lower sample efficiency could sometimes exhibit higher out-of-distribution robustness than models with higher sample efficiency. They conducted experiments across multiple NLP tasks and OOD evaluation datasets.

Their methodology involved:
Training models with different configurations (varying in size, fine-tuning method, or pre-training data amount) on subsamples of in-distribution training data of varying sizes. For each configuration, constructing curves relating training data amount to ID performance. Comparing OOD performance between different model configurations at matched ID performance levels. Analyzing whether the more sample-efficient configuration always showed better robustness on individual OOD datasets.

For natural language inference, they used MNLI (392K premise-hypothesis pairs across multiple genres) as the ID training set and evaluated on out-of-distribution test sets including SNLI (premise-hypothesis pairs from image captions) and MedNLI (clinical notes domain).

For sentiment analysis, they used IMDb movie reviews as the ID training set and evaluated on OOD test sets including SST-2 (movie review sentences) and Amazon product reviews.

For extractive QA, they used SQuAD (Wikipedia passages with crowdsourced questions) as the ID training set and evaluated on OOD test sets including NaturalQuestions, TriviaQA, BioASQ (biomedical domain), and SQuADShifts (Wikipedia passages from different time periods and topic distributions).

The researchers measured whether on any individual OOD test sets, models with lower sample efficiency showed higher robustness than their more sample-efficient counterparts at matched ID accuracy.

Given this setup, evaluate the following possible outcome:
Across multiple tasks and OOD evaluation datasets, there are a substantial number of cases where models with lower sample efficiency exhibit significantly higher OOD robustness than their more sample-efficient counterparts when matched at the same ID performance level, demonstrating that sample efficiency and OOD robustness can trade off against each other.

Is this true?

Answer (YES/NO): NO